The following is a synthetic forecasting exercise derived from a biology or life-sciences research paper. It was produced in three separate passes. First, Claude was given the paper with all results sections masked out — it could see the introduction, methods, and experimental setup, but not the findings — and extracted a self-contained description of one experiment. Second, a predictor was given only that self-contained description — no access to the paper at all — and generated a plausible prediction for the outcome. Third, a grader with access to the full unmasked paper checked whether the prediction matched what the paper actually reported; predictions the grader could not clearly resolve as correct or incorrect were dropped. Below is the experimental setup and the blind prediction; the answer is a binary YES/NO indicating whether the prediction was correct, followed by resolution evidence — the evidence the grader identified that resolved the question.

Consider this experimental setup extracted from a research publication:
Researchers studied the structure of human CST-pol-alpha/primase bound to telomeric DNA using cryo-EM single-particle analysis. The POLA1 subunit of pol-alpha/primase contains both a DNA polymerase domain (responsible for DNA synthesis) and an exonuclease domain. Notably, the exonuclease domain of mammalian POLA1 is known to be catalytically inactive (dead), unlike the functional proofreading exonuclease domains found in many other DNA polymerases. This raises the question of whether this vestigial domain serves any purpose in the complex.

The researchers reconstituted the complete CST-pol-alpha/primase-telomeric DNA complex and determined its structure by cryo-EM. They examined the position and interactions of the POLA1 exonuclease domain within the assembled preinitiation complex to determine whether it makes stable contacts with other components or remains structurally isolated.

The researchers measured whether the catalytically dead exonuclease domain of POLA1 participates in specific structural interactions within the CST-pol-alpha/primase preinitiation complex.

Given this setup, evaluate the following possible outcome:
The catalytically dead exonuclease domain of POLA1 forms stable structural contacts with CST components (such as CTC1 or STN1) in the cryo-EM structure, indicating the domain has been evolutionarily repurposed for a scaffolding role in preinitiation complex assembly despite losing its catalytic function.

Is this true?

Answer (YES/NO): YES